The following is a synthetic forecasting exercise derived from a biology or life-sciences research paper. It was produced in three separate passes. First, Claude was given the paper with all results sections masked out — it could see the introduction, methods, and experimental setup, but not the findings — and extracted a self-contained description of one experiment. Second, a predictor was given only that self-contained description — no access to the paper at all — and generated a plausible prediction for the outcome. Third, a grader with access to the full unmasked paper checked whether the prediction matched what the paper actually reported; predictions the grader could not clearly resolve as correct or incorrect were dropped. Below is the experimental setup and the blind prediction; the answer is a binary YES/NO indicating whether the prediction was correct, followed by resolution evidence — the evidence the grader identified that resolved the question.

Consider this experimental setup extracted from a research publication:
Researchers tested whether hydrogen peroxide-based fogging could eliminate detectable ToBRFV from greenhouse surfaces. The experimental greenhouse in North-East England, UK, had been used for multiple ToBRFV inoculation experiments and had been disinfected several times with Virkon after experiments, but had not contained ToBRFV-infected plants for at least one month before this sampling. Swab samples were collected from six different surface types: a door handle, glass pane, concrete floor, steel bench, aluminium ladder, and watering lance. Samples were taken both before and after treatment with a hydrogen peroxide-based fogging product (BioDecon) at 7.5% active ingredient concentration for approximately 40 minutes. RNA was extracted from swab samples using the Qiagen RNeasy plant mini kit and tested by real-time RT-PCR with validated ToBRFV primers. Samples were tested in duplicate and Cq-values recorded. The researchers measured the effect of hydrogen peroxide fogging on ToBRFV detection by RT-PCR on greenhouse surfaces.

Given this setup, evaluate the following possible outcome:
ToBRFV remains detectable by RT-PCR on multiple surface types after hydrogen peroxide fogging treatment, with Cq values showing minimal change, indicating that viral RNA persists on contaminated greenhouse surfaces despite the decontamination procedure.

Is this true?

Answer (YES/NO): NO